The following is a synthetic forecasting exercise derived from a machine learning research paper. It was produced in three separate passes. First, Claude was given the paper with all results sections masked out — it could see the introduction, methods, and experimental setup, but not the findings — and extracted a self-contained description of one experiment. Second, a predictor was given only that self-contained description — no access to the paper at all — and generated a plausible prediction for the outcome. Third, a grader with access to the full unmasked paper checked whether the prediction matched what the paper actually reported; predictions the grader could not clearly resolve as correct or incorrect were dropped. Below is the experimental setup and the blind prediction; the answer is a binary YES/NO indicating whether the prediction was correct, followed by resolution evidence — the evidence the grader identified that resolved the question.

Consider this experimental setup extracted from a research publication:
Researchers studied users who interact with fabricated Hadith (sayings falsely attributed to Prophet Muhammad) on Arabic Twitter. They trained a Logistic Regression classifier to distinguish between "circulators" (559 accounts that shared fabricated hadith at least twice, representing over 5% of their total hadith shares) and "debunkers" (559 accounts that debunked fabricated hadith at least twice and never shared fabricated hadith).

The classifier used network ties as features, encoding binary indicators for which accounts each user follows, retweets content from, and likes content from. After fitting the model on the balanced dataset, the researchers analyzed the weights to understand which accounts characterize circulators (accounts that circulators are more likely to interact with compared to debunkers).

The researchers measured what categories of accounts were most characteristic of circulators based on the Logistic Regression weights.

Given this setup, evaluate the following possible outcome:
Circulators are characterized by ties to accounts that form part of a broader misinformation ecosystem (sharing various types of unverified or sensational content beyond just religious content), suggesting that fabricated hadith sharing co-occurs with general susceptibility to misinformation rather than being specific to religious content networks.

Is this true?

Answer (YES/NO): NO